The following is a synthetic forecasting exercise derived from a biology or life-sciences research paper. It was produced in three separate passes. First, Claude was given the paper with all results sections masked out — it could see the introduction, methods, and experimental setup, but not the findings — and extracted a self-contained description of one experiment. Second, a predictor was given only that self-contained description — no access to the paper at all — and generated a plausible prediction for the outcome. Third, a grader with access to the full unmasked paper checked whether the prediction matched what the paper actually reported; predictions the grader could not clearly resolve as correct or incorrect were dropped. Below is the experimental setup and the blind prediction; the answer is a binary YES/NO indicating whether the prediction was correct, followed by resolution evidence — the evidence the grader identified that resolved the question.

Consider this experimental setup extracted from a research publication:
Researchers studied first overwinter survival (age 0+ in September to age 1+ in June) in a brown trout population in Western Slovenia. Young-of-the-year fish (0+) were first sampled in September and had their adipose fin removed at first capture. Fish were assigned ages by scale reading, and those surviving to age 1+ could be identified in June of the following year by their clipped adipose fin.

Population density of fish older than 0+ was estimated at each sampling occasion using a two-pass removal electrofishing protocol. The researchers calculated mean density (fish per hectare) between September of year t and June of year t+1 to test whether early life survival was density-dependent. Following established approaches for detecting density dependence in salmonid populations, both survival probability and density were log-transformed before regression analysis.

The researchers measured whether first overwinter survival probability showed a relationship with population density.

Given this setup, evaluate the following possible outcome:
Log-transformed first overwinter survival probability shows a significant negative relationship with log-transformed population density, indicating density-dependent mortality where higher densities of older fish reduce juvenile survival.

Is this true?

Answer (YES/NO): NO